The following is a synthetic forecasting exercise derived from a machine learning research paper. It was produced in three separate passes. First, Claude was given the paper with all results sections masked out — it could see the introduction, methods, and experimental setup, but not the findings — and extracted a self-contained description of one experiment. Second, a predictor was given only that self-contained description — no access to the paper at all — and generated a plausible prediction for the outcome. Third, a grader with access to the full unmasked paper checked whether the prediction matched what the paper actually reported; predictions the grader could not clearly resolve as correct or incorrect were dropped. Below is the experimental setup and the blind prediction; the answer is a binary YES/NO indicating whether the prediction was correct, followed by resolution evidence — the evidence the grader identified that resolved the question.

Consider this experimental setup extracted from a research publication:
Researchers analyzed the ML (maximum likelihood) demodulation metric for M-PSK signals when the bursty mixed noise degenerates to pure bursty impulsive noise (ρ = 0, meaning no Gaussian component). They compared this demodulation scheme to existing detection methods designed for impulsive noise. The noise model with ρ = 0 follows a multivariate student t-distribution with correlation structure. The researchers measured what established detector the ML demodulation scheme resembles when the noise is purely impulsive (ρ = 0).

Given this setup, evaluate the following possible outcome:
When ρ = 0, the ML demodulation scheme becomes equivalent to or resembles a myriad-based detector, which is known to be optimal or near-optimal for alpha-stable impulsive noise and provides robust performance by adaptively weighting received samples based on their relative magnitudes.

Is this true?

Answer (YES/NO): YES